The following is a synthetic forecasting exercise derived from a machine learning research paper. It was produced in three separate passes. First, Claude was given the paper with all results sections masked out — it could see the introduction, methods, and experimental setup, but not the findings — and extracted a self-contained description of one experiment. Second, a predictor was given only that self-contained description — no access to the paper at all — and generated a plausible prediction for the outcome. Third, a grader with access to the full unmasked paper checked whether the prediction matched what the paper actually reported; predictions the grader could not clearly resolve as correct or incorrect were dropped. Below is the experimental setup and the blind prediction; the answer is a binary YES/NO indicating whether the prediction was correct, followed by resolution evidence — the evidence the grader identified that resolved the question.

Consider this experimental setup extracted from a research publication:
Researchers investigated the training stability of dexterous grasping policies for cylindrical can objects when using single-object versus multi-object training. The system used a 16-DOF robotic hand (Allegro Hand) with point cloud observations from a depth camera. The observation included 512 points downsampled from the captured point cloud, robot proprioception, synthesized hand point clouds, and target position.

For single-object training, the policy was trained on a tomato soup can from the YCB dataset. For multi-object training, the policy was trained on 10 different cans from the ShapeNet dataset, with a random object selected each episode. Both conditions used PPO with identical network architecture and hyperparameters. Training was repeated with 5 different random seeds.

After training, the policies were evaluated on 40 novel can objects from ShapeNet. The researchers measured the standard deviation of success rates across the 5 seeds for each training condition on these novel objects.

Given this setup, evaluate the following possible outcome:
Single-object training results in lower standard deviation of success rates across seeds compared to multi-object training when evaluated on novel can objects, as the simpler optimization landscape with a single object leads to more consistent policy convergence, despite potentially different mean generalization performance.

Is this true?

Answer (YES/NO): NO